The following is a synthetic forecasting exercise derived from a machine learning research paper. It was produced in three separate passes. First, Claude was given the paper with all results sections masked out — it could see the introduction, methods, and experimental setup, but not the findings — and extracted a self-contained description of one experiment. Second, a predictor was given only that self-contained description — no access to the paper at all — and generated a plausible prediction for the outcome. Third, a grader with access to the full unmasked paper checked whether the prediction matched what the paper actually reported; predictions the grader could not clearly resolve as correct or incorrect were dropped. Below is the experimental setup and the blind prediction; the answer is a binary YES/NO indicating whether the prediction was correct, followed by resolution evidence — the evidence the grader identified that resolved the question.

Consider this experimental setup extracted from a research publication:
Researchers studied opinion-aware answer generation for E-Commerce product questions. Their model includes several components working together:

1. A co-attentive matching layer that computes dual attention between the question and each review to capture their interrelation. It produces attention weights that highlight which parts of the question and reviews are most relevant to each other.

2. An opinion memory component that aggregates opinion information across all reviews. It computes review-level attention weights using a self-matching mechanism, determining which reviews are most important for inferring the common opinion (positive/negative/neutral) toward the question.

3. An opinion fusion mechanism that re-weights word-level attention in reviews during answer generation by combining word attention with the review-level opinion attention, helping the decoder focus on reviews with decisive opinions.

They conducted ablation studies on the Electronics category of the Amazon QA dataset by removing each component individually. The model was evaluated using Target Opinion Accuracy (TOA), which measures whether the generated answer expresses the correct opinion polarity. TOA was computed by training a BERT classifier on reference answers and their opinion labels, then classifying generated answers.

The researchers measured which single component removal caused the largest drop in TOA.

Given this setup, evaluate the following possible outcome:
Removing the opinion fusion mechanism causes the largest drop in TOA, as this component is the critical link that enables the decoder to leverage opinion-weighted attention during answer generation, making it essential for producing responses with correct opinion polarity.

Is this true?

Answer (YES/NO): NO